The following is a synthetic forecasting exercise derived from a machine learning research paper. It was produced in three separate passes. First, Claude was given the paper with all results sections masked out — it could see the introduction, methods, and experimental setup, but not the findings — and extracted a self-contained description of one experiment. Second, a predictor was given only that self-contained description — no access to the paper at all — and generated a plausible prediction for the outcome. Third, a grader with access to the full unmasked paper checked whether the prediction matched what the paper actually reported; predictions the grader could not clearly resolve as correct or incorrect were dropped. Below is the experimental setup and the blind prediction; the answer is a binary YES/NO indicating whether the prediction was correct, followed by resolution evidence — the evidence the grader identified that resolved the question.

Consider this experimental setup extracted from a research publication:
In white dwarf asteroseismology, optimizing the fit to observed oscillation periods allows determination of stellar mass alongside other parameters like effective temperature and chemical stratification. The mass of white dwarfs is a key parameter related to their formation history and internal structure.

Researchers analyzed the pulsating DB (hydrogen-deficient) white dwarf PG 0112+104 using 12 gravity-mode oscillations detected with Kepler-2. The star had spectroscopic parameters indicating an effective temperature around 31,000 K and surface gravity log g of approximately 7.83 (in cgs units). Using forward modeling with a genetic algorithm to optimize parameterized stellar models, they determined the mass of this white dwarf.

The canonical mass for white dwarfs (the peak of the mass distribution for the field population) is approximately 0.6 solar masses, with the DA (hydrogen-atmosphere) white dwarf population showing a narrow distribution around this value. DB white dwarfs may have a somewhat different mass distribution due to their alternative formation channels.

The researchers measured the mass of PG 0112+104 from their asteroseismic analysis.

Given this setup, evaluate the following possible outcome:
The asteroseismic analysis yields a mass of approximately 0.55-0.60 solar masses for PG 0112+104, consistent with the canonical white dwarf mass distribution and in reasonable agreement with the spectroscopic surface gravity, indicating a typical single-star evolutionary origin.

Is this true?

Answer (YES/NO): NO